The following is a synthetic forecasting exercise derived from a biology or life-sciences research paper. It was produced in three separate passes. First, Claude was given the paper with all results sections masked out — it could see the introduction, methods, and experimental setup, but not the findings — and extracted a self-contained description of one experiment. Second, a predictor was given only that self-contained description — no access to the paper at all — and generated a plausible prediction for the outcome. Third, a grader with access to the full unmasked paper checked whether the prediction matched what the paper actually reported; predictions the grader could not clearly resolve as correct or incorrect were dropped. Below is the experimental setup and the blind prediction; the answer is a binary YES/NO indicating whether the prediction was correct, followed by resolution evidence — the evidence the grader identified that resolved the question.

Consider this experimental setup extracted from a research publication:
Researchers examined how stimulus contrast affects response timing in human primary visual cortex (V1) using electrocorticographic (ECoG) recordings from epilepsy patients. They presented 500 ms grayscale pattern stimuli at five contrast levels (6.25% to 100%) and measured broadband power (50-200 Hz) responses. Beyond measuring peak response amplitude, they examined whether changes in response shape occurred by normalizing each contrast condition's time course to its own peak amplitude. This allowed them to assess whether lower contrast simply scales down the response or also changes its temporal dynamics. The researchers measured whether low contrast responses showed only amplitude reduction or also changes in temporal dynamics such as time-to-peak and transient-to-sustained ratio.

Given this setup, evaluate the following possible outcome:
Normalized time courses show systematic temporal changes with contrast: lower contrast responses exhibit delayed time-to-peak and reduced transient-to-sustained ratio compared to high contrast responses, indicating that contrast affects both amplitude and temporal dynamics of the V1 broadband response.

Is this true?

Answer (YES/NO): YES